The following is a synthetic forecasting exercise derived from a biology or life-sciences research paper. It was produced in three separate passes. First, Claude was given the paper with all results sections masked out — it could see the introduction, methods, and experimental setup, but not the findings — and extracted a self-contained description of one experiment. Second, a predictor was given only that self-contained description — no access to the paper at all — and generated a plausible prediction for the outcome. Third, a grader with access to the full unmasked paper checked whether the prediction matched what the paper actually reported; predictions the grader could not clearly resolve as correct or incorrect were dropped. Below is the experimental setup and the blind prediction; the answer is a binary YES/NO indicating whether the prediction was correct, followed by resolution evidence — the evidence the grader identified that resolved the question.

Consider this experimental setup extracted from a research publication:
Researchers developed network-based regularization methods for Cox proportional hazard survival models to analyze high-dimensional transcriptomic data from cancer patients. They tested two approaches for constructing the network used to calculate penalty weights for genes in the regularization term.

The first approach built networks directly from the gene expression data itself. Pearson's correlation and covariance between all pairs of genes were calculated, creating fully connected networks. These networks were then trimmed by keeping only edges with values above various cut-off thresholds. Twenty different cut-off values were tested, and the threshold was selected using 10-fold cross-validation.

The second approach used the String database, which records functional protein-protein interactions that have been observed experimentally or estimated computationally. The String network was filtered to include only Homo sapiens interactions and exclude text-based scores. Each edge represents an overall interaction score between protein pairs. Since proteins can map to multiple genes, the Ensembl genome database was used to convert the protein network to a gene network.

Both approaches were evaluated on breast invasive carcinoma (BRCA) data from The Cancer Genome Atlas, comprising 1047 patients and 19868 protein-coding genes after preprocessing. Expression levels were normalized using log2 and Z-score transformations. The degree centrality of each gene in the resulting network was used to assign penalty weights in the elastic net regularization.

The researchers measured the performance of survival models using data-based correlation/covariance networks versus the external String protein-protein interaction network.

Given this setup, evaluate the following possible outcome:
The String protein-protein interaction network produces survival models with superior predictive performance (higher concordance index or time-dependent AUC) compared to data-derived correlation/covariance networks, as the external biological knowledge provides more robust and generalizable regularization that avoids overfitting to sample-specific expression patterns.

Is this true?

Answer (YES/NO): YES